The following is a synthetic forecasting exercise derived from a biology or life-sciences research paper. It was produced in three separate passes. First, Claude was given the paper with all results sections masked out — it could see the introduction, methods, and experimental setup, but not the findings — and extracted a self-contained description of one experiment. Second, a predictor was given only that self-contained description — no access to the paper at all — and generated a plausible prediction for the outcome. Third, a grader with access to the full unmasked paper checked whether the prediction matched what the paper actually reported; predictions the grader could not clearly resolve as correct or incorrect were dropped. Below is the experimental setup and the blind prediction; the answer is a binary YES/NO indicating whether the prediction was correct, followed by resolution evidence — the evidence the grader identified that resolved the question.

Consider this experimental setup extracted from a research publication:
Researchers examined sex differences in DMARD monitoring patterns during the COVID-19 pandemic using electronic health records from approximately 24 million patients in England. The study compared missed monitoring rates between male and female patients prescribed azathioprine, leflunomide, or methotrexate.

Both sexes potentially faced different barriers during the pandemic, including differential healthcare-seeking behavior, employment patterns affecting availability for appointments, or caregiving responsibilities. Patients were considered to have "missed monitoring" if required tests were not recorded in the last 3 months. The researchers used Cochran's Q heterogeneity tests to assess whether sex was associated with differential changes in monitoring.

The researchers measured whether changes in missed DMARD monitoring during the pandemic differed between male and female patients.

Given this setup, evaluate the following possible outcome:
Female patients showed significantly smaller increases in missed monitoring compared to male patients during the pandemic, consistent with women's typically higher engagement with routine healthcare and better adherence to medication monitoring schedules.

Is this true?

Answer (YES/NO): NO